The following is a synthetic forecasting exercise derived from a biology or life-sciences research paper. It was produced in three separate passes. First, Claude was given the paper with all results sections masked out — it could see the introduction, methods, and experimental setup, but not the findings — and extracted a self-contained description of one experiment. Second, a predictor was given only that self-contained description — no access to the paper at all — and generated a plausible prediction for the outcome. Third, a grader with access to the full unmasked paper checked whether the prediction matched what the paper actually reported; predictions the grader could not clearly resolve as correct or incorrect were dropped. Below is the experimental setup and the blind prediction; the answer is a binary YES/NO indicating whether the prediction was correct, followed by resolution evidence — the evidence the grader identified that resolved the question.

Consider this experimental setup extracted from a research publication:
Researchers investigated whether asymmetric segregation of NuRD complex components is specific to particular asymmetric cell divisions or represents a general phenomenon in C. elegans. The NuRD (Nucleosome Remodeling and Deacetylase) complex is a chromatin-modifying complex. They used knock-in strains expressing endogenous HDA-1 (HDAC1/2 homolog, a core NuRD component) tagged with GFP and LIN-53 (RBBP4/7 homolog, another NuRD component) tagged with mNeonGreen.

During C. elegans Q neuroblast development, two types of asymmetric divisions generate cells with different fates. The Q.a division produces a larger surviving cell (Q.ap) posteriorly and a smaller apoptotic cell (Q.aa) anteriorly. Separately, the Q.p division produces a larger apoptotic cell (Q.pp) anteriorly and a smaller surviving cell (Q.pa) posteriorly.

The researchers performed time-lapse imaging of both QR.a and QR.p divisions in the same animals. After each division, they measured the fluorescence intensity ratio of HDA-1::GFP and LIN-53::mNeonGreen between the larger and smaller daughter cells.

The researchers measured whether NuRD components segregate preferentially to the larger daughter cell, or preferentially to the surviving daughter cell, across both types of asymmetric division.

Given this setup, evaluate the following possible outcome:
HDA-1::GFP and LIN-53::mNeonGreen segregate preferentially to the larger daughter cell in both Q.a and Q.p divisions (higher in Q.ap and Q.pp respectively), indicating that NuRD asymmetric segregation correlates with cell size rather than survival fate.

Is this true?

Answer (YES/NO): NO